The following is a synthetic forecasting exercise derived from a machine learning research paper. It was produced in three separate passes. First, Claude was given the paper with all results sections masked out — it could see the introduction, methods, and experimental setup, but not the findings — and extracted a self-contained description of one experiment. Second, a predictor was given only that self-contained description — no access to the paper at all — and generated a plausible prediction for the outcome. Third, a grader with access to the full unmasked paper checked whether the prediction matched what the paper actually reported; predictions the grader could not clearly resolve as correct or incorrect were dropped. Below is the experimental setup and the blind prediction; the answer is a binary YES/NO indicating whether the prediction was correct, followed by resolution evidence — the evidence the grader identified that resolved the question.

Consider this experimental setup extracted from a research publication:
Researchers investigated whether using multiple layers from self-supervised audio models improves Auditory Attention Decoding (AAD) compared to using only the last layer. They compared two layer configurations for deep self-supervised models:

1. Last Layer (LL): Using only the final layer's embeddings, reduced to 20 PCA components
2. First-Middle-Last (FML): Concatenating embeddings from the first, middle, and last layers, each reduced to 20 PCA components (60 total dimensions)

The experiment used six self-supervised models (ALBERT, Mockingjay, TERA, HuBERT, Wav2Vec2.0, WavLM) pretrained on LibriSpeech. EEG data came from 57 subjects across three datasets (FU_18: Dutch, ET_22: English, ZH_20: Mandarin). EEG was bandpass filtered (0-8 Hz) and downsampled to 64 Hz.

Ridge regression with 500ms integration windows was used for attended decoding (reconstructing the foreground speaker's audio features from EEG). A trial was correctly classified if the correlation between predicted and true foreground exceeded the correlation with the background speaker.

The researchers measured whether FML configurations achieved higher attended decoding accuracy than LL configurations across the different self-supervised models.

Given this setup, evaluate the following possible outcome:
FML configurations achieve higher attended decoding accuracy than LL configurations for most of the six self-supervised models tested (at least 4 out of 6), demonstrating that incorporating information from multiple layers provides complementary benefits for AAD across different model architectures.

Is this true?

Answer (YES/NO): NO